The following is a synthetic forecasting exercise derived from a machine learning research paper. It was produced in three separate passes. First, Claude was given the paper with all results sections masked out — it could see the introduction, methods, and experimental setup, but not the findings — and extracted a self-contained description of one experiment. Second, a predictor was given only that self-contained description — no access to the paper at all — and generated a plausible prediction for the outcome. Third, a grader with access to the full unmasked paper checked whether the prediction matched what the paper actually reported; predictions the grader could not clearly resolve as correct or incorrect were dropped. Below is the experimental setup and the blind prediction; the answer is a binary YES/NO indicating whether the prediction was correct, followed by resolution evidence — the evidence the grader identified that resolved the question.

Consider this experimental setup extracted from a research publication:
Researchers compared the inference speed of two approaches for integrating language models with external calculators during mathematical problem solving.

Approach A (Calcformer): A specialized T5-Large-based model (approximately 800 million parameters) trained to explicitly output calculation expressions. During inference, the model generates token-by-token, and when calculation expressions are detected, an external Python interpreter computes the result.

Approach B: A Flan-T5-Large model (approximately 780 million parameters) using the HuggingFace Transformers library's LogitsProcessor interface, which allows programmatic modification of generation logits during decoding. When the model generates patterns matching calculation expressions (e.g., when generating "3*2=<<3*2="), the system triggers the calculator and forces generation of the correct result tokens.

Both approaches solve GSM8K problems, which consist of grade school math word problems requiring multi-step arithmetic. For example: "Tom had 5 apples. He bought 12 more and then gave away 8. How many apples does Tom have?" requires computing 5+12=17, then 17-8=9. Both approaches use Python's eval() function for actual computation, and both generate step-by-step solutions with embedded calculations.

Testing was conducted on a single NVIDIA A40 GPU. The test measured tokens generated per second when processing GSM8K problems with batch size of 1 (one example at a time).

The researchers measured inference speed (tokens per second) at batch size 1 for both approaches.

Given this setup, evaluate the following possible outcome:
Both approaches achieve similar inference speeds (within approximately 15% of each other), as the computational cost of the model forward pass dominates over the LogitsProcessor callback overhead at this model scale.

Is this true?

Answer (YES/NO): YES